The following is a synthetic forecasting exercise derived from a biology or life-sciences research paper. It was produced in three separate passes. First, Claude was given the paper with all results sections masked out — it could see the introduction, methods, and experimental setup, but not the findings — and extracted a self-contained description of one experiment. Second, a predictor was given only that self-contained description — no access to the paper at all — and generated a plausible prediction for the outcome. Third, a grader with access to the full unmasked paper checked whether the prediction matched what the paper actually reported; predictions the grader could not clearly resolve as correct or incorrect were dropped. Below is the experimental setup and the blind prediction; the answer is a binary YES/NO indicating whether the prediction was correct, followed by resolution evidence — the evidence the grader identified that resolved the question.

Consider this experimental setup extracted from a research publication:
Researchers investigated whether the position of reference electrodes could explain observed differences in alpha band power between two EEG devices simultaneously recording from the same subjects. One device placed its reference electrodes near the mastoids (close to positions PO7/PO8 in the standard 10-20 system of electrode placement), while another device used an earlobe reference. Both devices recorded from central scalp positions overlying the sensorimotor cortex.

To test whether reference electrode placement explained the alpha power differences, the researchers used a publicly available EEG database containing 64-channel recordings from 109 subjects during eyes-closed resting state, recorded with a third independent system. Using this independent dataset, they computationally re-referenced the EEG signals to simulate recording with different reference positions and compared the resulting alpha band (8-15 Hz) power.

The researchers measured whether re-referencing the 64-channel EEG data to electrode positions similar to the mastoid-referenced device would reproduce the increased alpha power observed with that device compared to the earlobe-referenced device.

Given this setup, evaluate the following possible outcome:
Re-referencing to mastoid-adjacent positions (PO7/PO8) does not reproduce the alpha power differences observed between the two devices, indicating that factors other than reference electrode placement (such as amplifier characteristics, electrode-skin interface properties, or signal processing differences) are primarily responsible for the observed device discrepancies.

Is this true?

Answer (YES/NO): NO